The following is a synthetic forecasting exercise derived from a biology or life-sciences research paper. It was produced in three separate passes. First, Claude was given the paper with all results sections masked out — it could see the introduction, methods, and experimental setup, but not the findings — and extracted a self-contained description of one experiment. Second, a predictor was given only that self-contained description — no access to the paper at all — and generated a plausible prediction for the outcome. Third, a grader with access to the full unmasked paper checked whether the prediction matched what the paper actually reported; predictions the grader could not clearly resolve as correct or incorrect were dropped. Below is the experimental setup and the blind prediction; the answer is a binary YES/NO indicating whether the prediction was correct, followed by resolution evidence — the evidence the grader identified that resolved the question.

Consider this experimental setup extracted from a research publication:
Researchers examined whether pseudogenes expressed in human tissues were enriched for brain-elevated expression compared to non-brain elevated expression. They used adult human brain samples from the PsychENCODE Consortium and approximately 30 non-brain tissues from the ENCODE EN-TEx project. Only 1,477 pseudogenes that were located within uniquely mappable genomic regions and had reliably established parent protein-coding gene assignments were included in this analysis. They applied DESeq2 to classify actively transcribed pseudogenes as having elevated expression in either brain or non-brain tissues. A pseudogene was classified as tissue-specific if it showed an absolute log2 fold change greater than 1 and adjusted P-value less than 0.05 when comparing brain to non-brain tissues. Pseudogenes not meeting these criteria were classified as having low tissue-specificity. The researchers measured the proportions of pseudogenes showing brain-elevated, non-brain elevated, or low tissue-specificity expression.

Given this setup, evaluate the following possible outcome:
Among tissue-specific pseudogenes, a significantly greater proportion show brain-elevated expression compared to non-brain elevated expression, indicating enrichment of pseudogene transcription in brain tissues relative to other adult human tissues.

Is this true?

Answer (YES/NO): YES